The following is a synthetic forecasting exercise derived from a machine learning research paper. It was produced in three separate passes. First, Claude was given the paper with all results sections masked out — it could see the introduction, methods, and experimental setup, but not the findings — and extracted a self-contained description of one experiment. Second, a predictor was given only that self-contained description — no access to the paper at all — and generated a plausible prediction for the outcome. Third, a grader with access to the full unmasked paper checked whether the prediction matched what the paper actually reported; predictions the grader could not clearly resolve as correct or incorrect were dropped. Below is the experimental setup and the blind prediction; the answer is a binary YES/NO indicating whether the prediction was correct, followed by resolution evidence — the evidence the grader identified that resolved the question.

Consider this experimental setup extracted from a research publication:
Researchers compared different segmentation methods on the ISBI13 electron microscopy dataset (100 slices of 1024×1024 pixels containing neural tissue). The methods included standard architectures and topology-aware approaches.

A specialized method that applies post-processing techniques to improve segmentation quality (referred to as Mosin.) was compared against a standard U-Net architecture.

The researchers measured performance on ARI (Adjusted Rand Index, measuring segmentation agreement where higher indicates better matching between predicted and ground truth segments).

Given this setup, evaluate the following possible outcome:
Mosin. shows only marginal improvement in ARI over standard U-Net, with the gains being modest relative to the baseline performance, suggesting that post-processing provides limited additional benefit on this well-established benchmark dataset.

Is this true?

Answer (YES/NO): NO